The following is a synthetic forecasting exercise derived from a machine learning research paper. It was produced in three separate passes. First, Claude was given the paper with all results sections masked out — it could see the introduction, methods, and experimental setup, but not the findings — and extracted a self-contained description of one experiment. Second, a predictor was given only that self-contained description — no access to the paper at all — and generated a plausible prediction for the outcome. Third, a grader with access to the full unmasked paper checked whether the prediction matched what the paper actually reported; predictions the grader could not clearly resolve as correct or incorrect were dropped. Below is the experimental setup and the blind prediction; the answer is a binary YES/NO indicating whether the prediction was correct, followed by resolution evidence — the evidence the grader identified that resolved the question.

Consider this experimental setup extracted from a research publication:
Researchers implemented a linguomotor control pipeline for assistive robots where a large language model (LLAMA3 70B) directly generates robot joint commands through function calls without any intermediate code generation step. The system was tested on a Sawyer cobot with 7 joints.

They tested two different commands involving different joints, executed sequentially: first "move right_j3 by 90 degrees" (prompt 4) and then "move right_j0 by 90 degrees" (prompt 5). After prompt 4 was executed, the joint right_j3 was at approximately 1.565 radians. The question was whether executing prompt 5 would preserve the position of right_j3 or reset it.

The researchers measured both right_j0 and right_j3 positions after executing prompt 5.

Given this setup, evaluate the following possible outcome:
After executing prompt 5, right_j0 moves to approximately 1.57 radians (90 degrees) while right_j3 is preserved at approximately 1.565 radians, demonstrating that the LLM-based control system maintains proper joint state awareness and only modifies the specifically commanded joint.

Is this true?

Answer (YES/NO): NO